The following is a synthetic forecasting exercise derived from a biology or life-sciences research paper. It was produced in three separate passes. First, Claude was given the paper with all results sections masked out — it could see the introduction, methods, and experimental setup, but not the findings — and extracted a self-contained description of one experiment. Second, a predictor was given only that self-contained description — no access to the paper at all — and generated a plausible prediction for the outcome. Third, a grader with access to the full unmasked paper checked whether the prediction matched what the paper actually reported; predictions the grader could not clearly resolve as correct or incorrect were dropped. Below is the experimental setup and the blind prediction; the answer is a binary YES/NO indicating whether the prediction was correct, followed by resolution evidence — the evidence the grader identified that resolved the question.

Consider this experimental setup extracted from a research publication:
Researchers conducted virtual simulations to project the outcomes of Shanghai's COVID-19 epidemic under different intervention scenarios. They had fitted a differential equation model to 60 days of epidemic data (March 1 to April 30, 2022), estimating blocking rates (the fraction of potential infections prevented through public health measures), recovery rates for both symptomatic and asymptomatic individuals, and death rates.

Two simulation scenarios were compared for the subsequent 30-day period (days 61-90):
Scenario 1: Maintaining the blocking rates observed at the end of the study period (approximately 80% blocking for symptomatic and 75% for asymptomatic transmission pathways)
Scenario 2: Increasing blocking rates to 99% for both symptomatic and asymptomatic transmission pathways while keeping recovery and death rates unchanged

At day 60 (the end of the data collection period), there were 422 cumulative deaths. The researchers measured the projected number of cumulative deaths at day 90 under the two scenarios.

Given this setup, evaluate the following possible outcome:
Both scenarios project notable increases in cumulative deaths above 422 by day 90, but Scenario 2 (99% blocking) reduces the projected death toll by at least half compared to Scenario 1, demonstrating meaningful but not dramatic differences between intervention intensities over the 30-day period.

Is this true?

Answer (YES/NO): NO